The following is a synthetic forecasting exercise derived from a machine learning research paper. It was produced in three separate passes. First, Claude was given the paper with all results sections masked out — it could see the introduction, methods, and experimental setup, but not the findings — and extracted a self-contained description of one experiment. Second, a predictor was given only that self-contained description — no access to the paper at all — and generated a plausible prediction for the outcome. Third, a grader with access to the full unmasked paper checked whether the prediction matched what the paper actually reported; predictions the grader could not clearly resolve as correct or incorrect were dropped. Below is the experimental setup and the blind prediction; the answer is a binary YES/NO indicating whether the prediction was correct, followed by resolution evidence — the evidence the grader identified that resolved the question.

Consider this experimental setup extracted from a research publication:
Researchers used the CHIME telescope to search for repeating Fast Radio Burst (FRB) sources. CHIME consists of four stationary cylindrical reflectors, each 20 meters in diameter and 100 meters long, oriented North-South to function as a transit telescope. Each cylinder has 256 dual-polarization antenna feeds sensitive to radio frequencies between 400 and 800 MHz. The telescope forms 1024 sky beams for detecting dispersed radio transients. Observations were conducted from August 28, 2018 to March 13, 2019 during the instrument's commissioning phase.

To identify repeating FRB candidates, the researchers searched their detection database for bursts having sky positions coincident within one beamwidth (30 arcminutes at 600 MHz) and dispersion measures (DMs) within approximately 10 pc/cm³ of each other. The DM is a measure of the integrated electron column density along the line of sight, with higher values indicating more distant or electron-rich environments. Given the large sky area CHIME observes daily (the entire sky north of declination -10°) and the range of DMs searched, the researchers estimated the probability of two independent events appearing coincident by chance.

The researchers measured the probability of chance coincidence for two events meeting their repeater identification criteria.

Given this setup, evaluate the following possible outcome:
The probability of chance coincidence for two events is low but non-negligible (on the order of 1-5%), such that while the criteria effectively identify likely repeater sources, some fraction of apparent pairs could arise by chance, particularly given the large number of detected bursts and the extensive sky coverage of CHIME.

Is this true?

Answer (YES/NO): NO